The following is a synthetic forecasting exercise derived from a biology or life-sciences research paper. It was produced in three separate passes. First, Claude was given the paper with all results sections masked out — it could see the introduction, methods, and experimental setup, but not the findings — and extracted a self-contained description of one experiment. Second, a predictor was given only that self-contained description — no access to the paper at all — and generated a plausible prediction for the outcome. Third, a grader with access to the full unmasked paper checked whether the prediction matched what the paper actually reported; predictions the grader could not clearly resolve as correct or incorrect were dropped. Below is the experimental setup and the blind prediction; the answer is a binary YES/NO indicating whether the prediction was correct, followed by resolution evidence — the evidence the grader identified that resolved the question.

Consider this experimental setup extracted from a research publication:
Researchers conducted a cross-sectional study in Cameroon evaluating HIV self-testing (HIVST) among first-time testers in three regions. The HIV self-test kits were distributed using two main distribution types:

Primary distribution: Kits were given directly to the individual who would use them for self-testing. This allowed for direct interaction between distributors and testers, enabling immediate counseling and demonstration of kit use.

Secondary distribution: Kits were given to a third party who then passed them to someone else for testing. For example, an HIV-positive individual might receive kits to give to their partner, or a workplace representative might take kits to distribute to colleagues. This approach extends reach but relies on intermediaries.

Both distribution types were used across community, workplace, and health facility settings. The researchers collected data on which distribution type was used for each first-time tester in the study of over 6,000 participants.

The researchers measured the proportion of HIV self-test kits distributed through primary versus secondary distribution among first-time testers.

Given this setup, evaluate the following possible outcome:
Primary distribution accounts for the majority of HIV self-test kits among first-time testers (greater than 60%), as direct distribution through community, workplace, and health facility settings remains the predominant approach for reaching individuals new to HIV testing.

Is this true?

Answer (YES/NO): YES